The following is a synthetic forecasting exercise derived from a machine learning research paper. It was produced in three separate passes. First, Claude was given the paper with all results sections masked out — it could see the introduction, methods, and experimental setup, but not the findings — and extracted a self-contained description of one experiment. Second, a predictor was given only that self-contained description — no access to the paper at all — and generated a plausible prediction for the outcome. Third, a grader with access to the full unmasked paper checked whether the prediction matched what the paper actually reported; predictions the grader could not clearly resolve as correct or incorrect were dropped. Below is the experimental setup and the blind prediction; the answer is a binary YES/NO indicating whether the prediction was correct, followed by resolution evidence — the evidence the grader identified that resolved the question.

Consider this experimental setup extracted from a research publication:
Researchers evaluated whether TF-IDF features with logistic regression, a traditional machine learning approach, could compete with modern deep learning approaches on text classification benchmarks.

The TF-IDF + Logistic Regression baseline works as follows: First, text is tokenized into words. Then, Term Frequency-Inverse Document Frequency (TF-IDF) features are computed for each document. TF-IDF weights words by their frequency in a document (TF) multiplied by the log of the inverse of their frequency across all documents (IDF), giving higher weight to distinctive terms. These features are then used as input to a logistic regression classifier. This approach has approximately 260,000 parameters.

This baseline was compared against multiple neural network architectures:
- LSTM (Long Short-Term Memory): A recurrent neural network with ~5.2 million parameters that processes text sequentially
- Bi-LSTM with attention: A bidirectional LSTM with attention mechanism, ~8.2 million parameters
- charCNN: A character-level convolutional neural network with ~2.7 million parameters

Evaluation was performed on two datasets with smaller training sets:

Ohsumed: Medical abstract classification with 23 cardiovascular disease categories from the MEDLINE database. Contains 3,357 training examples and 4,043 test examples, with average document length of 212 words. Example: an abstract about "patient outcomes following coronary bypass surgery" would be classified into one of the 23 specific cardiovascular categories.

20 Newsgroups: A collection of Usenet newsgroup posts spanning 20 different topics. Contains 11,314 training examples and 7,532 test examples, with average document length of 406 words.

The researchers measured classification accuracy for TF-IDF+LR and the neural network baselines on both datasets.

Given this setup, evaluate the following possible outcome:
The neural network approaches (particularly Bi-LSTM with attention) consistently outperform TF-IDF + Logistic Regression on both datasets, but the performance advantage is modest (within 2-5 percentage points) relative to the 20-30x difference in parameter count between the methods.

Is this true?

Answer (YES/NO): NO